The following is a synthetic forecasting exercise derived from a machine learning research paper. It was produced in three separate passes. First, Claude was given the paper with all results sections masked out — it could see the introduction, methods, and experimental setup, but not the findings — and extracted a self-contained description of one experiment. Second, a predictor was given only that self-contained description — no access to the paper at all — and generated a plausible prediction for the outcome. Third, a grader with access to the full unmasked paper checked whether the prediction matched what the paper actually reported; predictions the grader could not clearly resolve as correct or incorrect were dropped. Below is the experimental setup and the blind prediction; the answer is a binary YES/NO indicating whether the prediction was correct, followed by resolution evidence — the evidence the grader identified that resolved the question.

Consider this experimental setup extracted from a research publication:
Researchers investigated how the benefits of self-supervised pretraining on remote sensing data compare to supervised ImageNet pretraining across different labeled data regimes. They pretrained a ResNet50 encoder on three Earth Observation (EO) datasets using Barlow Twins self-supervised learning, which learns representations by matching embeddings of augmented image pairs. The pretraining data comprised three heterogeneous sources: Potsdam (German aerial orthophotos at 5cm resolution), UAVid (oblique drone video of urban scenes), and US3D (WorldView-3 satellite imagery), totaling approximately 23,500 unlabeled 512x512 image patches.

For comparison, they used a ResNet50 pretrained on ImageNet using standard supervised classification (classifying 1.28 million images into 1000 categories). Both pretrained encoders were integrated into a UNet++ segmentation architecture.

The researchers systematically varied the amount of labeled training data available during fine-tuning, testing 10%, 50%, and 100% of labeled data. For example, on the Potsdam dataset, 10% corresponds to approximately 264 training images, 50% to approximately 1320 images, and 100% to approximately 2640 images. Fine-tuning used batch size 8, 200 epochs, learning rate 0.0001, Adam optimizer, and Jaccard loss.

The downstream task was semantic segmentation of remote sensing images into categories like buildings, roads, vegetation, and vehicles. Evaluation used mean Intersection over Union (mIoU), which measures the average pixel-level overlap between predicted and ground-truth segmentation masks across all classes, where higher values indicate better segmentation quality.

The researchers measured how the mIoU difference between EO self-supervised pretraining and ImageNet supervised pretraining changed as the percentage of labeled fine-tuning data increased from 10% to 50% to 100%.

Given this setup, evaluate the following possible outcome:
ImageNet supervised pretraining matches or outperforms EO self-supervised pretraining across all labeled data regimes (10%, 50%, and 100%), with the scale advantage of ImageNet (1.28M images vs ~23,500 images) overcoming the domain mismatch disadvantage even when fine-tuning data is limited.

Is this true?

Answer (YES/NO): NO